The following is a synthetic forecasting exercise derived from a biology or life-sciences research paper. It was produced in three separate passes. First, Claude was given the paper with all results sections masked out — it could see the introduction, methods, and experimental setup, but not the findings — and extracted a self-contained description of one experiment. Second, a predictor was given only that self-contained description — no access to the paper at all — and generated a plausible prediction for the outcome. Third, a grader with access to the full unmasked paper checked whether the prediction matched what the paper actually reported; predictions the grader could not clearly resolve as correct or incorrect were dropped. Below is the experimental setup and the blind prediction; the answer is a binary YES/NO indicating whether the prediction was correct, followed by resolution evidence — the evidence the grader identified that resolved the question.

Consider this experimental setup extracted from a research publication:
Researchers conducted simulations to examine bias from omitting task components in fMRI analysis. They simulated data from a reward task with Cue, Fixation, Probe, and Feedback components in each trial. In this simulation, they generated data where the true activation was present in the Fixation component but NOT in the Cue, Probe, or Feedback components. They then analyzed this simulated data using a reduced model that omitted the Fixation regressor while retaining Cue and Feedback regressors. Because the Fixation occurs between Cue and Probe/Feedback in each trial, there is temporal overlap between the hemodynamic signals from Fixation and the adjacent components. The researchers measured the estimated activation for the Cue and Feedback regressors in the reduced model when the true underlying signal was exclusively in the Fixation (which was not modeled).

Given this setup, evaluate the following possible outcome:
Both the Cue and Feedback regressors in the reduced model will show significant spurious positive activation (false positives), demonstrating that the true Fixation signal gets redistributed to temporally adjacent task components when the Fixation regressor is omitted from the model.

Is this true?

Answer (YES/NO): NO